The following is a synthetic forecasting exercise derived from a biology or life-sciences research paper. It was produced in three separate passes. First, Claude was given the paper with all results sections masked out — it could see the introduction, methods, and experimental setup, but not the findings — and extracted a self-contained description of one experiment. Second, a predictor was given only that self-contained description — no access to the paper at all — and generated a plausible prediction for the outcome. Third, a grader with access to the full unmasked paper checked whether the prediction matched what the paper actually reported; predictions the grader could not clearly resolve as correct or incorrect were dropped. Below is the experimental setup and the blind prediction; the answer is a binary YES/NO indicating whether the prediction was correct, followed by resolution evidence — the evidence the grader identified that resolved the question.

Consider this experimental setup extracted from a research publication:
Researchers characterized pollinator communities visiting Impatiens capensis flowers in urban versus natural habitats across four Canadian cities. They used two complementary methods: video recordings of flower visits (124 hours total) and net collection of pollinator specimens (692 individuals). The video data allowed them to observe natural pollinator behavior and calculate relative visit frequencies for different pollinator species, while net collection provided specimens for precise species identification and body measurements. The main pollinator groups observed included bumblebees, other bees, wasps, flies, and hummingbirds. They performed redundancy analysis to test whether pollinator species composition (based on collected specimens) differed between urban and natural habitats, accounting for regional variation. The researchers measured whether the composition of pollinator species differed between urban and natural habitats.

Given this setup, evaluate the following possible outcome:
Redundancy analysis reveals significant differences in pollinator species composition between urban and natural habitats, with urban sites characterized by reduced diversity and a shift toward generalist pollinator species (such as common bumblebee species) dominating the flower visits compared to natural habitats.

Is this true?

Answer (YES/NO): NO